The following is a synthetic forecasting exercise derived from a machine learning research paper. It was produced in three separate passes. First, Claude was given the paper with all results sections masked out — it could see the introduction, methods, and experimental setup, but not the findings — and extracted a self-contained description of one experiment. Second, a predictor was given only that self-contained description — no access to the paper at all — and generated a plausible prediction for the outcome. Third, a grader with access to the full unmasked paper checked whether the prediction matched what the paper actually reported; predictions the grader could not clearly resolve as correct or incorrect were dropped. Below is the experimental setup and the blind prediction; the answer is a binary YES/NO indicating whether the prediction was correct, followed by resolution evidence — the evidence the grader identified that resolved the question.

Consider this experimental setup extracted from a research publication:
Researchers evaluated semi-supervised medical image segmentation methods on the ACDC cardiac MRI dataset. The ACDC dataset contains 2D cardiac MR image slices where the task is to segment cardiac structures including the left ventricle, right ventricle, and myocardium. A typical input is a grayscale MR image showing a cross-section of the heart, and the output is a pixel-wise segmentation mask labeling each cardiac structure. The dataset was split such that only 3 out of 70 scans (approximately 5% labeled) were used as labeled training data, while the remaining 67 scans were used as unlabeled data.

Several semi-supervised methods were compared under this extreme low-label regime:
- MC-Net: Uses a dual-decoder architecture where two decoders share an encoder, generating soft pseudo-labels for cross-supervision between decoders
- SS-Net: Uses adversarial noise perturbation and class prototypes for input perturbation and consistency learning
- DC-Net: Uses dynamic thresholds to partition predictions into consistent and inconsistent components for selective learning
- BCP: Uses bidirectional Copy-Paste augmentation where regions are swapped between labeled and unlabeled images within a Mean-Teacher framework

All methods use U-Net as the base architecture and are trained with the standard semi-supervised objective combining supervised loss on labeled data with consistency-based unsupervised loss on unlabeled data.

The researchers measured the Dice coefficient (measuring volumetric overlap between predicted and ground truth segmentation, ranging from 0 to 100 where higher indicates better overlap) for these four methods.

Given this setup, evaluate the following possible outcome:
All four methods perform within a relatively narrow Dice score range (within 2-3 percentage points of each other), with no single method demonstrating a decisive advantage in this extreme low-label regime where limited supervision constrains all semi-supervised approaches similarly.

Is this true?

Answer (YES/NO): NO